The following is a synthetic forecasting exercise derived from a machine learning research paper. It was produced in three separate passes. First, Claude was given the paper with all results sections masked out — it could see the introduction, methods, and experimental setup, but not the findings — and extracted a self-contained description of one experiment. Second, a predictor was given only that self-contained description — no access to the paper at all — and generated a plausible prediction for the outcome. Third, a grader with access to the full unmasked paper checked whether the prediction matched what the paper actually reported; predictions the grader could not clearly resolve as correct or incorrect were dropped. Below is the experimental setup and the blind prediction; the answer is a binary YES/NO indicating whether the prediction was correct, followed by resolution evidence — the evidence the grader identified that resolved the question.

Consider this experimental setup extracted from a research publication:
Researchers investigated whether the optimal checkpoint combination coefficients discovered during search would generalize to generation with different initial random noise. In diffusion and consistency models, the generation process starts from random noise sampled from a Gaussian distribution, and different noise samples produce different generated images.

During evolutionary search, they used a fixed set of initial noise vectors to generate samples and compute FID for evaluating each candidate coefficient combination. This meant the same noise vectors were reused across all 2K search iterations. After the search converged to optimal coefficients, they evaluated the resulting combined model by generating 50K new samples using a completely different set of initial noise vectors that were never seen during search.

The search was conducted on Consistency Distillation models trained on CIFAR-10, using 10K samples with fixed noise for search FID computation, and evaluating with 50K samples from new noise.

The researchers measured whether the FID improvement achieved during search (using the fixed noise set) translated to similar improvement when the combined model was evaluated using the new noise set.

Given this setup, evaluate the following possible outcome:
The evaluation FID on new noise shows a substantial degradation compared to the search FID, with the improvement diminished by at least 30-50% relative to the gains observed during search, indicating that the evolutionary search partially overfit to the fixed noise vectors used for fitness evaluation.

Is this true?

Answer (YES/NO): NO